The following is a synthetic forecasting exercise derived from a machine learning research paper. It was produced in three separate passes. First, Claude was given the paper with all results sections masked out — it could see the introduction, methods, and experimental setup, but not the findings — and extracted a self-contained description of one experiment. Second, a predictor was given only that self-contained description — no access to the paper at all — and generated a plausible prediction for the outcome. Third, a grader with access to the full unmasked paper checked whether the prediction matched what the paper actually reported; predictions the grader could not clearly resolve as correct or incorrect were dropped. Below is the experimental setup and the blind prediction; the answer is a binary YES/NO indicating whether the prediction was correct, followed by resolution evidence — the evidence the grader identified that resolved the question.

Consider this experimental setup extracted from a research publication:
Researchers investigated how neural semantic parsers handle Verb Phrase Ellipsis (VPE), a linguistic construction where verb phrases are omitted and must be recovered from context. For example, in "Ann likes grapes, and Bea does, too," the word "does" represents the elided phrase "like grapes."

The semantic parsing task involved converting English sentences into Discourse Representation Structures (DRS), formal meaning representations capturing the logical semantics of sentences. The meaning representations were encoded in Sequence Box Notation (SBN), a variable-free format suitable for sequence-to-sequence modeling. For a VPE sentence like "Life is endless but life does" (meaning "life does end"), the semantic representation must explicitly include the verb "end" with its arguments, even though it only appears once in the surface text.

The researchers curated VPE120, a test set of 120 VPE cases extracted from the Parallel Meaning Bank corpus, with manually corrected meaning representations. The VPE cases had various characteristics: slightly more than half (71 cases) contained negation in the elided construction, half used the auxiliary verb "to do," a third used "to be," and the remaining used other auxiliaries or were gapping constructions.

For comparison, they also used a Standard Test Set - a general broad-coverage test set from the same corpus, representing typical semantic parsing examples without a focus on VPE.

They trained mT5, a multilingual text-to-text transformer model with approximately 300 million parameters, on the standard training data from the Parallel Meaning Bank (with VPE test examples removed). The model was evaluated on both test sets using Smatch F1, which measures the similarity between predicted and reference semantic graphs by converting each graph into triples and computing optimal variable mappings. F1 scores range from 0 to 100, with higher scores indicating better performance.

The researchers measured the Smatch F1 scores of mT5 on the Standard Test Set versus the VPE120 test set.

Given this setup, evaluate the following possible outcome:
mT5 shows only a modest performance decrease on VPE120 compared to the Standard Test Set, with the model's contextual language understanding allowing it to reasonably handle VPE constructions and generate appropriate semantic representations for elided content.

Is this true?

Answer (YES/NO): NO